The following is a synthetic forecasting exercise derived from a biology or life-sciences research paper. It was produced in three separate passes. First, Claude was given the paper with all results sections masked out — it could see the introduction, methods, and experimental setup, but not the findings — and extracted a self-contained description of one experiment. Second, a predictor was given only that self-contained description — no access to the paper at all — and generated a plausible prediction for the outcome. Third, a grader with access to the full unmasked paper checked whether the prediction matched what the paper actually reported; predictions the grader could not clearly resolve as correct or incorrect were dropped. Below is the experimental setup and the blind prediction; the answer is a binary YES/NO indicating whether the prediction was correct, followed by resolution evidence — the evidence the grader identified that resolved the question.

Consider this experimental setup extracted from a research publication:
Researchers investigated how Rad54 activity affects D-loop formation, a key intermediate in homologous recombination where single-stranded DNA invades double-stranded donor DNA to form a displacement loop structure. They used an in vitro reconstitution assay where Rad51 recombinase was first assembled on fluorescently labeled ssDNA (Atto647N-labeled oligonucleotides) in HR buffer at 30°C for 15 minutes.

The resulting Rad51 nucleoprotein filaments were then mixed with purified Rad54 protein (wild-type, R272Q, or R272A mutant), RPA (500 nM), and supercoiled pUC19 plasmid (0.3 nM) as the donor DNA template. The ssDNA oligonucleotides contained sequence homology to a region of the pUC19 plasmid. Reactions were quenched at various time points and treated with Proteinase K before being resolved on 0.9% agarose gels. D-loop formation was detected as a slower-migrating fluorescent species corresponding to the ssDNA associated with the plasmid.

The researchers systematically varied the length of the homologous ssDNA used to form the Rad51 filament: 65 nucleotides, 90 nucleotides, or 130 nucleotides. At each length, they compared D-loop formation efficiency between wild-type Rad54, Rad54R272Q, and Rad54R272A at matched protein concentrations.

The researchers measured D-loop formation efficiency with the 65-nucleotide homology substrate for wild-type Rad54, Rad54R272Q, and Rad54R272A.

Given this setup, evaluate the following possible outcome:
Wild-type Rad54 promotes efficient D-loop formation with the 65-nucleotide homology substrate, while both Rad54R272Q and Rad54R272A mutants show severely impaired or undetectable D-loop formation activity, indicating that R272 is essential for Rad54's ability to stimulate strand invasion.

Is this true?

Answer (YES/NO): YES